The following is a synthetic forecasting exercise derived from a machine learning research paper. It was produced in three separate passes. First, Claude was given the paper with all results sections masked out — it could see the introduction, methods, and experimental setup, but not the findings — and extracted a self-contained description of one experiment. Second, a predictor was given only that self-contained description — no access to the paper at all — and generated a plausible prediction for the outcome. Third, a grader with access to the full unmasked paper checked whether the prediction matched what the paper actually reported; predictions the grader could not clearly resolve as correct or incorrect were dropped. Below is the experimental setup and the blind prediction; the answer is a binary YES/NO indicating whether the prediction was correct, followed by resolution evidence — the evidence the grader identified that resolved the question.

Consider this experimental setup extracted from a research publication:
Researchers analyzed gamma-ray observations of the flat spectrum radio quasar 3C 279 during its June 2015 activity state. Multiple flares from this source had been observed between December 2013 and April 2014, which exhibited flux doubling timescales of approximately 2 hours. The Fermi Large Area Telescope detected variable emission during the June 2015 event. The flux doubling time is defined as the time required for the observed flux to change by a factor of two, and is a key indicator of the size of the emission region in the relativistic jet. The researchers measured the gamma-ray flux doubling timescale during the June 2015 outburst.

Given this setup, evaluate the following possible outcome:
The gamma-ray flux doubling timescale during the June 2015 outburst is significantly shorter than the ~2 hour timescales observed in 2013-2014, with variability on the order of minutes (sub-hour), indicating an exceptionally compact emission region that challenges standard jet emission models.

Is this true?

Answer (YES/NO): YES